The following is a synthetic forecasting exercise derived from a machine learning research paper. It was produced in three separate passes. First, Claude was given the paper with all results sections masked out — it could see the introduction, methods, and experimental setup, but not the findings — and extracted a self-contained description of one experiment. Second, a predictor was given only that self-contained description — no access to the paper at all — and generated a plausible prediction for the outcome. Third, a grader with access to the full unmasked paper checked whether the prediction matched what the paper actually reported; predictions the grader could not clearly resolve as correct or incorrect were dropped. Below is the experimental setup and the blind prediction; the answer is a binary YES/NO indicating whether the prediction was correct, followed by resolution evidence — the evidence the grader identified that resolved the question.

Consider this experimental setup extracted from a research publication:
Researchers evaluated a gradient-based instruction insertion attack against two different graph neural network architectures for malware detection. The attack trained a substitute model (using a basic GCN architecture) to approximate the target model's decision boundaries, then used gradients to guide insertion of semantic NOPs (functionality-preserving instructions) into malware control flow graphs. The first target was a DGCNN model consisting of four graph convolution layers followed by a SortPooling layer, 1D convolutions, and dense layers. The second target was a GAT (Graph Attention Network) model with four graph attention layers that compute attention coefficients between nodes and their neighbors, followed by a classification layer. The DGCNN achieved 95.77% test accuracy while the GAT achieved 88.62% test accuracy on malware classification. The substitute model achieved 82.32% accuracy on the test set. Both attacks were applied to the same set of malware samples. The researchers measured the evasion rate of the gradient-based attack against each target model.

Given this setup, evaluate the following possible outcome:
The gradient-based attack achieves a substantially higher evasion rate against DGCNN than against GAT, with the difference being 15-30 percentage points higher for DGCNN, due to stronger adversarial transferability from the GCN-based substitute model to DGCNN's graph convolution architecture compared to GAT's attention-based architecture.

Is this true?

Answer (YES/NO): NO